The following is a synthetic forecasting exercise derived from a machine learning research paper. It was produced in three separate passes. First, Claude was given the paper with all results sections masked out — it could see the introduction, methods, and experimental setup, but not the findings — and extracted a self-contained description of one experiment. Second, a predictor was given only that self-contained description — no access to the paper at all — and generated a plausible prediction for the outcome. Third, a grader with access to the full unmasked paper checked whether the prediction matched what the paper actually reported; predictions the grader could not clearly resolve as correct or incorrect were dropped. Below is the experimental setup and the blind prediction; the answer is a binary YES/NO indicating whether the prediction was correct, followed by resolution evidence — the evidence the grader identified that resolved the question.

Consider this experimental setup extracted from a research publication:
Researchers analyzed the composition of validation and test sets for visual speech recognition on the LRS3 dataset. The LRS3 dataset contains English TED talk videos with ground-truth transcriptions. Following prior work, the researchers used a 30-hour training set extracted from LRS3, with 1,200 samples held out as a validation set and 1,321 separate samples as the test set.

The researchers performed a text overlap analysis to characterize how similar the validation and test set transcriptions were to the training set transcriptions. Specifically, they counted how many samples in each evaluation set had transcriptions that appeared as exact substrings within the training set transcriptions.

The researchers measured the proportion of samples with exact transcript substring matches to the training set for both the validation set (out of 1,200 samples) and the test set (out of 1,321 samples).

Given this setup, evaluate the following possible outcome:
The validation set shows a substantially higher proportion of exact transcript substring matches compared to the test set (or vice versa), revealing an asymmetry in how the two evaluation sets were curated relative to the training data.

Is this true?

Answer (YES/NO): YES